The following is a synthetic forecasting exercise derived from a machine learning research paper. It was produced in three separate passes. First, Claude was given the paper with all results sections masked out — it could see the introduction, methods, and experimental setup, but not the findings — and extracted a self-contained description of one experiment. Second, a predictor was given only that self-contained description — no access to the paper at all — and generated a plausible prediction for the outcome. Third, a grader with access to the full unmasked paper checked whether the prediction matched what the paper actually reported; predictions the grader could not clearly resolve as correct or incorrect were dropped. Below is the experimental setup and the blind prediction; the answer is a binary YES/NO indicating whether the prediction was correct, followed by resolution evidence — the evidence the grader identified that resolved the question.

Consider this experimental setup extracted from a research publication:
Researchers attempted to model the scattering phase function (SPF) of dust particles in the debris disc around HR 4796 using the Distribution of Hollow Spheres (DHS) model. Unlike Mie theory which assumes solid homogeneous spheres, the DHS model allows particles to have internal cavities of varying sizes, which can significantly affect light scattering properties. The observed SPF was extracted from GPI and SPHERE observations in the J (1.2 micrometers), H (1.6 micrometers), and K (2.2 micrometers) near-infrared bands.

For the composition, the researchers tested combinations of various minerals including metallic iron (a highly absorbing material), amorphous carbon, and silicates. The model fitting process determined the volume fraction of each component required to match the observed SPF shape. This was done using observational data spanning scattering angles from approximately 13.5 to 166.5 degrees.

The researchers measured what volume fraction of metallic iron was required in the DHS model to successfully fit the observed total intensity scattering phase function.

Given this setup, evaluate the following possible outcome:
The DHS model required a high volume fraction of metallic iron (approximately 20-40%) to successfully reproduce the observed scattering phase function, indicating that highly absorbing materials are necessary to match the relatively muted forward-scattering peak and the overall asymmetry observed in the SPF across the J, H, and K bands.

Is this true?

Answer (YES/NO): YES